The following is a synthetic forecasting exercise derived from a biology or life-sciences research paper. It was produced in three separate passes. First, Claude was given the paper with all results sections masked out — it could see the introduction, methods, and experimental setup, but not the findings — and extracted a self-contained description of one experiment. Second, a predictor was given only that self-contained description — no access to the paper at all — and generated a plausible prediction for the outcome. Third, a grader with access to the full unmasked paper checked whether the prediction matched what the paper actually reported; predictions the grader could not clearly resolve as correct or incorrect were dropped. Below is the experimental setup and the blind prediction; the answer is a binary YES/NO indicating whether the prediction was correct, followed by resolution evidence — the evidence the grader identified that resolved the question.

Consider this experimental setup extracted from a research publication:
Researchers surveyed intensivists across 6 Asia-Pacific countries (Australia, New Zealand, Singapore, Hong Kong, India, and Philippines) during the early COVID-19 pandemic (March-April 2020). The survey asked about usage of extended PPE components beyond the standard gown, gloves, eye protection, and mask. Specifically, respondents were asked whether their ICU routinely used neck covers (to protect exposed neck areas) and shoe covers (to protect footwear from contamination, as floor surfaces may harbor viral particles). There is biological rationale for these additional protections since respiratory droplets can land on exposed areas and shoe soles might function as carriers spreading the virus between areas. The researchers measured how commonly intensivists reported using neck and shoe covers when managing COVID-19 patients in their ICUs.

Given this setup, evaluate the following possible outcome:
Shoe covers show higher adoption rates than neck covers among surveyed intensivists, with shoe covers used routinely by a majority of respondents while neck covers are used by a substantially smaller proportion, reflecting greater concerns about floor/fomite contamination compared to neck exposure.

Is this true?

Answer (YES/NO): NO